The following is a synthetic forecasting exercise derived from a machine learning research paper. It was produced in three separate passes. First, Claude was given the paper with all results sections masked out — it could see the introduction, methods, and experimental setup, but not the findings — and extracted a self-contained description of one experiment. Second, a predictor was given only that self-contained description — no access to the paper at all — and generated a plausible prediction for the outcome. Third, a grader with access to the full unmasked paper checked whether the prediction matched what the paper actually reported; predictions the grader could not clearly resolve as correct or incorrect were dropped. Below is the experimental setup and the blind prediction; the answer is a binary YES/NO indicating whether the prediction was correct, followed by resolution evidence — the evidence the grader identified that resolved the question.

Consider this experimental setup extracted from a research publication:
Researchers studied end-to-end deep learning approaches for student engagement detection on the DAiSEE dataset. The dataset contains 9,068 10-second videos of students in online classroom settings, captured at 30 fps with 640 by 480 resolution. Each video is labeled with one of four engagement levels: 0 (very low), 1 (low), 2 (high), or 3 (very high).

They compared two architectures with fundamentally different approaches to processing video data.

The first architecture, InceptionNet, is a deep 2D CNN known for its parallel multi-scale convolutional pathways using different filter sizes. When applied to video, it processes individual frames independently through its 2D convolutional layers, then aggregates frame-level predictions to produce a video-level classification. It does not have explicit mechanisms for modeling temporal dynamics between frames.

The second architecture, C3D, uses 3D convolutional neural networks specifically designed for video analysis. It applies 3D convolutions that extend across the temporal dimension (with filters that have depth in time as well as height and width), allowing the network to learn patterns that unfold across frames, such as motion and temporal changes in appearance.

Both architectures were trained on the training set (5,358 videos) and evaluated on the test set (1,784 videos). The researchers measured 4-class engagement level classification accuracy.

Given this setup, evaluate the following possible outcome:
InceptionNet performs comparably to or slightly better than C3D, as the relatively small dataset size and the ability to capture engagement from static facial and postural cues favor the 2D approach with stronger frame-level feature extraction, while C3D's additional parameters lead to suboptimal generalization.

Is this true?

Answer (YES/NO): NO